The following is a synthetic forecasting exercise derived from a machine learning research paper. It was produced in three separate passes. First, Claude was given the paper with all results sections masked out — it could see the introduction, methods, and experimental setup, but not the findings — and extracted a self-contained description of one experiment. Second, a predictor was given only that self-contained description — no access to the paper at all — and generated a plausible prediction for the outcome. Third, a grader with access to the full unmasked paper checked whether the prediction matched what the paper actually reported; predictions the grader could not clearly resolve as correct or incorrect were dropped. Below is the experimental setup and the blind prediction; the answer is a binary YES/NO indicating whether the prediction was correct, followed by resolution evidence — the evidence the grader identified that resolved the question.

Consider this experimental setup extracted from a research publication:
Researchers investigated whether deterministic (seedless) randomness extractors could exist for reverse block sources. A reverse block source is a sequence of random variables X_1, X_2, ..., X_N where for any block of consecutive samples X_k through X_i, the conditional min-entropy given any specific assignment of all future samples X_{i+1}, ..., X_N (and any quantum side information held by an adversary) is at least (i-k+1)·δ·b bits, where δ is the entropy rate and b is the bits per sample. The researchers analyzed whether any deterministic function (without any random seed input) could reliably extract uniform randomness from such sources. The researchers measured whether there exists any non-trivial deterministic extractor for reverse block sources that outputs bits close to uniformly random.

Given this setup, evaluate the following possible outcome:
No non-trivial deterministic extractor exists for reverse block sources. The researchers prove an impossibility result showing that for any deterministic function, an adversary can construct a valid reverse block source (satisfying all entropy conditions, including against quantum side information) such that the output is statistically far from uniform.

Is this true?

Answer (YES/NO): YES